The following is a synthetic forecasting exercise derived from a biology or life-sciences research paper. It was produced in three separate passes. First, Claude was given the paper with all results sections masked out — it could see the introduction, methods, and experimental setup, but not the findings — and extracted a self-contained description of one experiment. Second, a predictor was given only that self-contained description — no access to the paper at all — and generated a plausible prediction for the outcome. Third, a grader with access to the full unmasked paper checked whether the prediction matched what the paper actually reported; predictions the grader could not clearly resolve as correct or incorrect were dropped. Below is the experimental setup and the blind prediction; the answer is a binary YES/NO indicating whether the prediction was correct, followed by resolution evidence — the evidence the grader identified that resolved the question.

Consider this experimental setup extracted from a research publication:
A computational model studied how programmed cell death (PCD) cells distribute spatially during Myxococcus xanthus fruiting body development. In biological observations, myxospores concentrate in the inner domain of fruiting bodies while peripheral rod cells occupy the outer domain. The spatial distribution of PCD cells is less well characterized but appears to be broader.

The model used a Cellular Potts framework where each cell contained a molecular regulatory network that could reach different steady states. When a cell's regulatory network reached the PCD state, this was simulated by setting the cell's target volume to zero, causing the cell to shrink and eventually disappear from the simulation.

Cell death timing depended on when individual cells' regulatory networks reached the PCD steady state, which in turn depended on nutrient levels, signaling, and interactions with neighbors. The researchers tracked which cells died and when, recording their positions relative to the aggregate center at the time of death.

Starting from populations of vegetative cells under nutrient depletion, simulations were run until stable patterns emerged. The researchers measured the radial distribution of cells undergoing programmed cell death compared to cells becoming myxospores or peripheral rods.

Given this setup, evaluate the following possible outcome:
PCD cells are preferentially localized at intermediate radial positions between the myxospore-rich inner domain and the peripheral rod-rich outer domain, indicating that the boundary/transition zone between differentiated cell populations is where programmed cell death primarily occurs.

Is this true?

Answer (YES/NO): YES